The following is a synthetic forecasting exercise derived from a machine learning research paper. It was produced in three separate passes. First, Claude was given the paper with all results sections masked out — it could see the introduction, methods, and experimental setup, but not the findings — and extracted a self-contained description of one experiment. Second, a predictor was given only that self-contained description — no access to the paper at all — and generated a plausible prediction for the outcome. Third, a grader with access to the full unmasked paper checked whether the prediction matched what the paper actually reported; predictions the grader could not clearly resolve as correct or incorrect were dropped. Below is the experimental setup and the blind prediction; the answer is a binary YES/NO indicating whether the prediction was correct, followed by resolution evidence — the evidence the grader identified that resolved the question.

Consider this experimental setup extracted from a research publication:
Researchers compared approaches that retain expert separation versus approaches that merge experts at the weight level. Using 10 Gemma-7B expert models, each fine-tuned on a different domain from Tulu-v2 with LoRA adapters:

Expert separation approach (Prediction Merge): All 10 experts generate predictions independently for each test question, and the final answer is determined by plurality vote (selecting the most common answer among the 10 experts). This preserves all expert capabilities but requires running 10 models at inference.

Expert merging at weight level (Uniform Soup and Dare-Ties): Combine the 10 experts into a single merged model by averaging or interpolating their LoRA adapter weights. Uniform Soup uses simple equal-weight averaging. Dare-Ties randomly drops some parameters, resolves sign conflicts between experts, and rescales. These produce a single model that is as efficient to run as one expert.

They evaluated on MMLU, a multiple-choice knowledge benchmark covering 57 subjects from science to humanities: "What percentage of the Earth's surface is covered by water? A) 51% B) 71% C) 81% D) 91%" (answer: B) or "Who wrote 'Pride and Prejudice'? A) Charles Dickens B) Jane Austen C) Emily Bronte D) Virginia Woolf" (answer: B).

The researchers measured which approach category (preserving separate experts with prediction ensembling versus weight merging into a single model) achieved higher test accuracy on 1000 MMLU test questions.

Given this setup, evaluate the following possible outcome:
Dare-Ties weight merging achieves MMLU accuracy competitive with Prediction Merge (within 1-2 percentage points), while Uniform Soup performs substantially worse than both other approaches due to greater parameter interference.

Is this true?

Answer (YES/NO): NO